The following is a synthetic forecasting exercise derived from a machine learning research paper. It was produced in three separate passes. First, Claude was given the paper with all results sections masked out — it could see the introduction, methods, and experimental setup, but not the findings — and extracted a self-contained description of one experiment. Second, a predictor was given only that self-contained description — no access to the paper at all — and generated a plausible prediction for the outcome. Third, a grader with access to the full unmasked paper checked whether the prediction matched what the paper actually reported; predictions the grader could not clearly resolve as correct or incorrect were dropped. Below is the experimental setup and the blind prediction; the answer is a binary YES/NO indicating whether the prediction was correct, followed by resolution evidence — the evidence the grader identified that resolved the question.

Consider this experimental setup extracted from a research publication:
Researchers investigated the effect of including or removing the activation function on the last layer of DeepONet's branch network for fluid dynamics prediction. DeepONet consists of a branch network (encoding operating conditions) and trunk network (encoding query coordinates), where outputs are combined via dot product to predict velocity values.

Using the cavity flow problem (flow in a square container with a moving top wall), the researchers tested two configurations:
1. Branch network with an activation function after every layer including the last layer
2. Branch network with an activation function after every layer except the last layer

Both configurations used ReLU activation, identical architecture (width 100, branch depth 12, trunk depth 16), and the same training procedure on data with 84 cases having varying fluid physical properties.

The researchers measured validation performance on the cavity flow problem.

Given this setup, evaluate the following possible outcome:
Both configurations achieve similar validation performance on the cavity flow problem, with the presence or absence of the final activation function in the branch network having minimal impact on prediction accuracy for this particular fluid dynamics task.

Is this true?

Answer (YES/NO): NO